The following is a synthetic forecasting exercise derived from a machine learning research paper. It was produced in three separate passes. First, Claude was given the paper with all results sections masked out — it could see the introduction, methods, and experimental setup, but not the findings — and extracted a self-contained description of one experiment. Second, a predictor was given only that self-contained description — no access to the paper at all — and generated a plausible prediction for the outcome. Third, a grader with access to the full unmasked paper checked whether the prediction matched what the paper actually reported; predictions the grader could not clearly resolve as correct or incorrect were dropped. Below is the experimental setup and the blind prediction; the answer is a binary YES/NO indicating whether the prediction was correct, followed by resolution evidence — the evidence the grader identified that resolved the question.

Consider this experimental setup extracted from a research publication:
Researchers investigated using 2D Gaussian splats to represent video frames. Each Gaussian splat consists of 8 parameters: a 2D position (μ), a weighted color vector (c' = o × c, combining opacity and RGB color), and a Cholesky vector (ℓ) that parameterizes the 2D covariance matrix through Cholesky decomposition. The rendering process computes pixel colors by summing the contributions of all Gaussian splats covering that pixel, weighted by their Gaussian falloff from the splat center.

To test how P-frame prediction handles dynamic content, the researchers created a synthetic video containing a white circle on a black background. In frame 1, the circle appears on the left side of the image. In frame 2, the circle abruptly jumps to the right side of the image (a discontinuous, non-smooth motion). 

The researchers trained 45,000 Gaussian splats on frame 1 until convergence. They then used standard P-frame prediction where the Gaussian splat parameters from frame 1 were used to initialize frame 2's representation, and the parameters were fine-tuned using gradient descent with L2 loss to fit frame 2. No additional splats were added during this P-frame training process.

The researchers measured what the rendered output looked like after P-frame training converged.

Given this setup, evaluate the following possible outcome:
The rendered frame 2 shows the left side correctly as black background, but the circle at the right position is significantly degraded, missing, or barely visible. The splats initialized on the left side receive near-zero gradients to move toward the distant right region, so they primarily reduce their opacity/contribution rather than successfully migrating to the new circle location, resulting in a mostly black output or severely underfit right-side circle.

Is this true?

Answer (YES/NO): YES